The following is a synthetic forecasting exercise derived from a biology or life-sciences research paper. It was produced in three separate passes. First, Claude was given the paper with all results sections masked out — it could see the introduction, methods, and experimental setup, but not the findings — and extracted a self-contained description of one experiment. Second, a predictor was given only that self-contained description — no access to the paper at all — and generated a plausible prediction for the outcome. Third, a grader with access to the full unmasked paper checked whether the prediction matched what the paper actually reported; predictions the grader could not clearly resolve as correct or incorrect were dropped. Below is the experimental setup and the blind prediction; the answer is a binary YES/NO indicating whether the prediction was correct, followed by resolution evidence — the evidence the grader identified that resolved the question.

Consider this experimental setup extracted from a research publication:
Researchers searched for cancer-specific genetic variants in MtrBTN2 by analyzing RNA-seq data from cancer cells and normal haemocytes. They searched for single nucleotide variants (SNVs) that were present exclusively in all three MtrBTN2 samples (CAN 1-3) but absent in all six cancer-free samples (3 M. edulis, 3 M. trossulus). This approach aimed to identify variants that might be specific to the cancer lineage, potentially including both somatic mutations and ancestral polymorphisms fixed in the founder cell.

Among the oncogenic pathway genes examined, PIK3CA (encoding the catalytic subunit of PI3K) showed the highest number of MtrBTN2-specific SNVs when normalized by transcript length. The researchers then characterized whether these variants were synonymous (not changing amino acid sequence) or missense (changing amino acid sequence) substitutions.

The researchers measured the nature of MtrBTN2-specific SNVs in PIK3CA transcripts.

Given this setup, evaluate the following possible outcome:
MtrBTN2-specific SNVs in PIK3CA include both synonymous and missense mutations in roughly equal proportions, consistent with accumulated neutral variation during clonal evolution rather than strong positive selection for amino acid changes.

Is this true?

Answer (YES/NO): NO